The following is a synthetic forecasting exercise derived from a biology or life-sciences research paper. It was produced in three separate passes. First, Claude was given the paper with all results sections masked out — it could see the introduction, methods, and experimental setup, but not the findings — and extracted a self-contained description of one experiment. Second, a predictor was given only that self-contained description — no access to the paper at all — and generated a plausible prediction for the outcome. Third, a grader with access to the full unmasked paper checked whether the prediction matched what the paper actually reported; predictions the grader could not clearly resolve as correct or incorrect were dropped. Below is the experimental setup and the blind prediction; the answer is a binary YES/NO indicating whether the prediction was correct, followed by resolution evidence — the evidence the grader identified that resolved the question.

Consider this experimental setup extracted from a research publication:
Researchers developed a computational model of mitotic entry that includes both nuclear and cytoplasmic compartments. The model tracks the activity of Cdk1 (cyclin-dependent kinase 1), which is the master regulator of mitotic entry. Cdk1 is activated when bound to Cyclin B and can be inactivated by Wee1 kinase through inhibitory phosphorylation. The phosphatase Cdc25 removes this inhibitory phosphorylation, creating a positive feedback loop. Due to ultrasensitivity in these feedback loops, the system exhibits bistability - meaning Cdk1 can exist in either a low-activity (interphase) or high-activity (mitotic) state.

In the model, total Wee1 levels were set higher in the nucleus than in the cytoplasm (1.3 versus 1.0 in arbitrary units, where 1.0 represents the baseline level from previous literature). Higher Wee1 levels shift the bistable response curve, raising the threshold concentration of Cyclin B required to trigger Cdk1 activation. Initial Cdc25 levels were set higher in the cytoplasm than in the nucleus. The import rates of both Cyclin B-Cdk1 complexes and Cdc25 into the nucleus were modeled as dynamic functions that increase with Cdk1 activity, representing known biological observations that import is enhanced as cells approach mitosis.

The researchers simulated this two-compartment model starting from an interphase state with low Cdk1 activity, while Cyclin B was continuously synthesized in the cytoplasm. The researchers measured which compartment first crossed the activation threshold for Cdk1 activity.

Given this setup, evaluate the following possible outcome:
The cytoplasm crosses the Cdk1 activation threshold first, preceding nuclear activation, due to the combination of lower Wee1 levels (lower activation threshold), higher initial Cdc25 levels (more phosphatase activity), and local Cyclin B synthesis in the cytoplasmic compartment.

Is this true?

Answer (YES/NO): YES